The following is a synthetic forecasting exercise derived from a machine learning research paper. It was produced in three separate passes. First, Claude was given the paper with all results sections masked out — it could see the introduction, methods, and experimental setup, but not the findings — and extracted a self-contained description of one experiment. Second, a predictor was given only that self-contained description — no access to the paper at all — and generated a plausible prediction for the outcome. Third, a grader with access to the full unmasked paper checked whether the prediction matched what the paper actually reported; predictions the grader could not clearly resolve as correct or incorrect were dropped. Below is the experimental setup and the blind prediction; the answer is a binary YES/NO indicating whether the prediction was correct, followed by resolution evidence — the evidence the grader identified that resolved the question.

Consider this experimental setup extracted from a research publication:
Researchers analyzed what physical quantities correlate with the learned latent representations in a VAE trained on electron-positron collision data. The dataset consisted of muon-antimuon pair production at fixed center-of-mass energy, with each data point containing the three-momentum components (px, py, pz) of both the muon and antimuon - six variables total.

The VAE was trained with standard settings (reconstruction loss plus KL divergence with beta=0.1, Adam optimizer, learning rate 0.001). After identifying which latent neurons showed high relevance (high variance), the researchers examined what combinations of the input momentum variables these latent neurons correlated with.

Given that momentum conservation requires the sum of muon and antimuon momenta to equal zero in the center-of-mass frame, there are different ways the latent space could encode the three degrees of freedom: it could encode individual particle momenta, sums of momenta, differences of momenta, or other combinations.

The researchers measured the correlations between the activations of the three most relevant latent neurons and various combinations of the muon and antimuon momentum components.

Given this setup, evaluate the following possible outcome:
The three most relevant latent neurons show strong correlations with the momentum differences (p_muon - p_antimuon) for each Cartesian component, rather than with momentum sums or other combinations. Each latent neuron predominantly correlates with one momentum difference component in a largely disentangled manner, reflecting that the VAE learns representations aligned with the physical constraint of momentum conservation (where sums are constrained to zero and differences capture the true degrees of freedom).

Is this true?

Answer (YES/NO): YES